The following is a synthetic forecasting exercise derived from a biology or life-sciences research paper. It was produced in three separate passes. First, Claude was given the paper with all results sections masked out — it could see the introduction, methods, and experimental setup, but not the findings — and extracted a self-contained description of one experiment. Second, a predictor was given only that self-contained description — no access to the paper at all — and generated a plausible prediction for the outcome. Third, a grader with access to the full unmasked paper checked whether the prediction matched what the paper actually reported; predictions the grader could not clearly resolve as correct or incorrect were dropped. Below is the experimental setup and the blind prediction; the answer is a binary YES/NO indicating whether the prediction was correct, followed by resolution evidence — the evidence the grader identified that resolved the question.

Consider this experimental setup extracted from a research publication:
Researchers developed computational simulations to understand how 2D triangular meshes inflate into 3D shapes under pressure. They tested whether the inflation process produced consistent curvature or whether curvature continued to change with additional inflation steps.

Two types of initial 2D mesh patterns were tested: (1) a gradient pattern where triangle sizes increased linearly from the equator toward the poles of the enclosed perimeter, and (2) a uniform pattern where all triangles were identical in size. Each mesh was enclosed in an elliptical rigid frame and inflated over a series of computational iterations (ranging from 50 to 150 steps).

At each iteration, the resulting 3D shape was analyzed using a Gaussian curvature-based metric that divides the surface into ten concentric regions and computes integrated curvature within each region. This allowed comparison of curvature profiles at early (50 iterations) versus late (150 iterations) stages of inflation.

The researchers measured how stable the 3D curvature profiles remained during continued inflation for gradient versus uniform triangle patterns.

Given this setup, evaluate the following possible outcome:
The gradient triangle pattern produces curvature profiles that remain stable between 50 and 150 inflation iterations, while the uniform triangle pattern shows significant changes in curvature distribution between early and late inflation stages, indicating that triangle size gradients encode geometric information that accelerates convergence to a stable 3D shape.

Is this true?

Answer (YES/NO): YES